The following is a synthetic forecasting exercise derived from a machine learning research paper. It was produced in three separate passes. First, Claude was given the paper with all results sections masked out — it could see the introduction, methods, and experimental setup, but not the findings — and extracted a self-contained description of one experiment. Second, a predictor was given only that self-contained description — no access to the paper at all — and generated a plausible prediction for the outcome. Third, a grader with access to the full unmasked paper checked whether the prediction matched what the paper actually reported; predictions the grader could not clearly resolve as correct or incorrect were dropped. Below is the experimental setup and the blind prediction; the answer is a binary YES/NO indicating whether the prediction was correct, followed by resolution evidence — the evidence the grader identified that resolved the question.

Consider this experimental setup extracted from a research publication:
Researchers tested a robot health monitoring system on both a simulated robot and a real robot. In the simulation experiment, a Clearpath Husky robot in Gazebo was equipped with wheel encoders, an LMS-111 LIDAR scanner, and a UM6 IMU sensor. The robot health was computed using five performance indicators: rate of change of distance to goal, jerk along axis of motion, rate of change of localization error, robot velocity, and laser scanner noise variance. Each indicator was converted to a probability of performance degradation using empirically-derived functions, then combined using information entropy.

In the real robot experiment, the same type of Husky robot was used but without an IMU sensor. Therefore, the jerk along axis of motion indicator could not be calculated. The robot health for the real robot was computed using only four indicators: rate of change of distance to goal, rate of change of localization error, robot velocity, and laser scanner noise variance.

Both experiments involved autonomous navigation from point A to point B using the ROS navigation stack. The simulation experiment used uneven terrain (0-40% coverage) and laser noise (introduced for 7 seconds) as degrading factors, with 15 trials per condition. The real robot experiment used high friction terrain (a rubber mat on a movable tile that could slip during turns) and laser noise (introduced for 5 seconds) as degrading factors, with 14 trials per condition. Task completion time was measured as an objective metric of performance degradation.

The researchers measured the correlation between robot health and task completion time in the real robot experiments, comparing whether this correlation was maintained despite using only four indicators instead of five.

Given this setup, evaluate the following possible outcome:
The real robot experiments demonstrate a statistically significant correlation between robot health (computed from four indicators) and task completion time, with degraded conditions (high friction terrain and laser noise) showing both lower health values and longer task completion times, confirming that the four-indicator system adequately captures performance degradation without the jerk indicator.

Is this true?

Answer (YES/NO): YES